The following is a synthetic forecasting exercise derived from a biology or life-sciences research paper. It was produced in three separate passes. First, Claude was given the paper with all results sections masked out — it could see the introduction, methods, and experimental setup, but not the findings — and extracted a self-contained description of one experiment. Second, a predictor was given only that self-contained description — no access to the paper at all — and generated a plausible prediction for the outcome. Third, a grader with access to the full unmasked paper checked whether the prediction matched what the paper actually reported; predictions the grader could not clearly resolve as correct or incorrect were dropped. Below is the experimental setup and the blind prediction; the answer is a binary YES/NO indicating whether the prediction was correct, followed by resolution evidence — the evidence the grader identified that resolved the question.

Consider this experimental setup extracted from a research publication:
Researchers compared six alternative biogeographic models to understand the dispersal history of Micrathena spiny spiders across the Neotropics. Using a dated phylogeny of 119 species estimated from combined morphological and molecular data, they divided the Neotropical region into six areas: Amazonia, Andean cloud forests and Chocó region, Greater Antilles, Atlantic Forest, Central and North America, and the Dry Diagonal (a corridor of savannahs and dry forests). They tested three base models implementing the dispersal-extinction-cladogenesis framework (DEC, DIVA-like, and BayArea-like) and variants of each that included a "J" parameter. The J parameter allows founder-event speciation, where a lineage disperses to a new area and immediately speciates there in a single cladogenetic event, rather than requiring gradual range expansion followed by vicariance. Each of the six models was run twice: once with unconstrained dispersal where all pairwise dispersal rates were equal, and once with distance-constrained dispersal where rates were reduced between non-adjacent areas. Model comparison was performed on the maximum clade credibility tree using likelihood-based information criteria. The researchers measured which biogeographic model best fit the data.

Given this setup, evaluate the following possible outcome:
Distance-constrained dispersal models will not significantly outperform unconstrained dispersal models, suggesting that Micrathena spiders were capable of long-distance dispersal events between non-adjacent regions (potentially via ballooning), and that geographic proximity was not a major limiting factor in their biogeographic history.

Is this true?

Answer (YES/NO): NO